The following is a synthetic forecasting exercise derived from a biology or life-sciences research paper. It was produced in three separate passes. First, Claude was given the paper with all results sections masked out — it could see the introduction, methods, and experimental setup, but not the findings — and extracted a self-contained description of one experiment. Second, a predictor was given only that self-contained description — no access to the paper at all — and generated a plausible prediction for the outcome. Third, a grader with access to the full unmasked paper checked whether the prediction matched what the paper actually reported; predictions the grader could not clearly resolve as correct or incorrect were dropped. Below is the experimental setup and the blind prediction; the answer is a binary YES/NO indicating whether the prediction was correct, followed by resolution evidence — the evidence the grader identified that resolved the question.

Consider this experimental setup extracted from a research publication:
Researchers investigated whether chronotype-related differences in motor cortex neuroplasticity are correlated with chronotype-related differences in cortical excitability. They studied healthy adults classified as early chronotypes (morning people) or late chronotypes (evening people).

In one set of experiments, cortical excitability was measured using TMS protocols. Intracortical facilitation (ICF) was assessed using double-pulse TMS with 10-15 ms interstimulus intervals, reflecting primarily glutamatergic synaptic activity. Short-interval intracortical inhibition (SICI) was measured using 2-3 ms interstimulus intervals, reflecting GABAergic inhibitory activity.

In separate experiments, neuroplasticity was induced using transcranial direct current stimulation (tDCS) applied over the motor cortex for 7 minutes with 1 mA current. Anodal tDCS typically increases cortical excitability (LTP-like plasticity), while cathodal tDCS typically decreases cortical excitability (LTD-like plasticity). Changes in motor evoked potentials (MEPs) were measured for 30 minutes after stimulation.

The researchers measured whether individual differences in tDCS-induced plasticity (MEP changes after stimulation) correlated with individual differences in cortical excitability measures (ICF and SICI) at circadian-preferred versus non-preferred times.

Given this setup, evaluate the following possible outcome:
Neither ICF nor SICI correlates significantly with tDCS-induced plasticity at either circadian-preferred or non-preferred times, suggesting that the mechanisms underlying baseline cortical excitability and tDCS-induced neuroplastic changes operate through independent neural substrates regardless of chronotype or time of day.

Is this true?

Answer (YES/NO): NO